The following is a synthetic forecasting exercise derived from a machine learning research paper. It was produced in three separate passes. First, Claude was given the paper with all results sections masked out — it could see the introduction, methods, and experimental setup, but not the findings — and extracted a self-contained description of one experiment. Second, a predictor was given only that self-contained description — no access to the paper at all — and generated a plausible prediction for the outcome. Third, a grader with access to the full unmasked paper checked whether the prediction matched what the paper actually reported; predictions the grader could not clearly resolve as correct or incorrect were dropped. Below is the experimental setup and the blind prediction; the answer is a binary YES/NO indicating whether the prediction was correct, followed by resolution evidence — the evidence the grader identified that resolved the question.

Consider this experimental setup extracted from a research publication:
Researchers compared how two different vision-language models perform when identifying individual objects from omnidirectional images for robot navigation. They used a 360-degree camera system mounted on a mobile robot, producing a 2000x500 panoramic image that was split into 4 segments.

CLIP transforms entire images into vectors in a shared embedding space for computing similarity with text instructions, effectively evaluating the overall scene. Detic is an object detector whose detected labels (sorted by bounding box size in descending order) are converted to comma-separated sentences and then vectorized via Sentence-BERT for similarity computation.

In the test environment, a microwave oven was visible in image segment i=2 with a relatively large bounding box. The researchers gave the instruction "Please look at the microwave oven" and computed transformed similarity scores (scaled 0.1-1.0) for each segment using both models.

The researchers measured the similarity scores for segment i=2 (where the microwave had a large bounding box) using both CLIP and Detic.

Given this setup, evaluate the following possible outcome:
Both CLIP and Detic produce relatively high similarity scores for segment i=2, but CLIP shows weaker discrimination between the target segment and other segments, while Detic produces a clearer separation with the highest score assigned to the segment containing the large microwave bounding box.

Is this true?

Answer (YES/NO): NO